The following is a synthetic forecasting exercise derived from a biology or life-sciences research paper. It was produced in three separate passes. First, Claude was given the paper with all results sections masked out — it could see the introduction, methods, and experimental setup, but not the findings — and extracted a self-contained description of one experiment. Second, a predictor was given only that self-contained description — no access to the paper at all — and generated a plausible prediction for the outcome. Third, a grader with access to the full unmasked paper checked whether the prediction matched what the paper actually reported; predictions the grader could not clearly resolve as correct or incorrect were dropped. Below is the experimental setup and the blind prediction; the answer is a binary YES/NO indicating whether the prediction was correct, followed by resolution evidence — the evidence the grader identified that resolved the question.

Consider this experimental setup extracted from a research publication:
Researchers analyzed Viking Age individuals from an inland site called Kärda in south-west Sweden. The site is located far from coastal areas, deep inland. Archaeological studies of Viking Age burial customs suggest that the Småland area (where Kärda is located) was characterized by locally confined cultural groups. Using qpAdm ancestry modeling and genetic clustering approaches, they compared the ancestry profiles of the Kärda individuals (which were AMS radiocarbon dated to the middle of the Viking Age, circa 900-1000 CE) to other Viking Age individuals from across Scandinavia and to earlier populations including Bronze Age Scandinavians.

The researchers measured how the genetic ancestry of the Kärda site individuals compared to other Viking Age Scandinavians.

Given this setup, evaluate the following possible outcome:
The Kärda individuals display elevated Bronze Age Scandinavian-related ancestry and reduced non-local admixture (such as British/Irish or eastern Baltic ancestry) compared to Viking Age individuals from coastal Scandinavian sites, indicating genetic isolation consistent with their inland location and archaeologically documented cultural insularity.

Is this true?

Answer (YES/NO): NO